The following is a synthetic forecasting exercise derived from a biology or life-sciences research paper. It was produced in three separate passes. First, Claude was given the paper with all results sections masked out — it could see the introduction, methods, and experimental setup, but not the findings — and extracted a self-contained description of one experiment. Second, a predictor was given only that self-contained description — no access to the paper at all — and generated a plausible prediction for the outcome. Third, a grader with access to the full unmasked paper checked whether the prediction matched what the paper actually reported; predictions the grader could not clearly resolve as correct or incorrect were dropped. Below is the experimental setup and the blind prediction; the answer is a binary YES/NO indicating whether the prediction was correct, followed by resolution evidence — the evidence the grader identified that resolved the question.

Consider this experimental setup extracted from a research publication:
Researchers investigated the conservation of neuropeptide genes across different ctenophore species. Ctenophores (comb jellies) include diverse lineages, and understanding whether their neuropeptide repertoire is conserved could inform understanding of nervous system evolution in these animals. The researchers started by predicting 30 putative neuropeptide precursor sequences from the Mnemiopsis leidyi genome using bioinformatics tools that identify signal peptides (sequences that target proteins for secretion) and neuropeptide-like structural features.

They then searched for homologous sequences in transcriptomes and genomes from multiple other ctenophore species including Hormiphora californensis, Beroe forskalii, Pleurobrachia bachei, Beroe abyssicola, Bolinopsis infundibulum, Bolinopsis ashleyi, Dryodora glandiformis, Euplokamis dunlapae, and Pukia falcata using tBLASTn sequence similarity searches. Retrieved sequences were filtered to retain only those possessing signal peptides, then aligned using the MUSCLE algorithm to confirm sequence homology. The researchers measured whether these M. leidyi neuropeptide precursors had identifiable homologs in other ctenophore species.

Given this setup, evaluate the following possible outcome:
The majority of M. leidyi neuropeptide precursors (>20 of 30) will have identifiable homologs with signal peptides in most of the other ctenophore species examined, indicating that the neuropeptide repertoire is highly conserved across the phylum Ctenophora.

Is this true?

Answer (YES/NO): NO